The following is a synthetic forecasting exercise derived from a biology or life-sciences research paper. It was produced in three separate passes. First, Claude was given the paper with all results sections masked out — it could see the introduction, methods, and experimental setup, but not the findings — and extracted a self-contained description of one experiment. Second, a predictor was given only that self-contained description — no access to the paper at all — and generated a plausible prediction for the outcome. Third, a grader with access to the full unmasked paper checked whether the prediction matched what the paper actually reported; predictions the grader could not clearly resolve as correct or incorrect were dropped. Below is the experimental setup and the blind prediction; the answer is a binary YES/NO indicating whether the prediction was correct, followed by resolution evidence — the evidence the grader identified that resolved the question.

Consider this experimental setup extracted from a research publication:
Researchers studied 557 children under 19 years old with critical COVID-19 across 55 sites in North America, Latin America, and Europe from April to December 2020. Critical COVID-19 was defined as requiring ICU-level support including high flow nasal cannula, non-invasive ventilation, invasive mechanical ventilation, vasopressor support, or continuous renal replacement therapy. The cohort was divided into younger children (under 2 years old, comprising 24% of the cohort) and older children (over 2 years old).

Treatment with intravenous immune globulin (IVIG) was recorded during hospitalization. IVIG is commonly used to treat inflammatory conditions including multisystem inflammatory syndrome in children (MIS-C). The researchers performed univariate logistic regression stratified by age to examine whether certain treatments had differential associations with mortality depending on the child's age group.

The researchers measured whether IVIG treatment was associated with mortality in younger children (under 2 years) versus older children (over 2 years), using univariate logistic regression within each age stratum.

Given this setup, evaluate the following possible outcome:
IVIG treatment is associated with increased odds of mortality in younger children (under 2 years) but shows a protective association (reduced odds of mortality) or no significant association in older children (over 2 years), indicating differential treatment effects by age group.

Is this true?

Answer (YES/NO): NO